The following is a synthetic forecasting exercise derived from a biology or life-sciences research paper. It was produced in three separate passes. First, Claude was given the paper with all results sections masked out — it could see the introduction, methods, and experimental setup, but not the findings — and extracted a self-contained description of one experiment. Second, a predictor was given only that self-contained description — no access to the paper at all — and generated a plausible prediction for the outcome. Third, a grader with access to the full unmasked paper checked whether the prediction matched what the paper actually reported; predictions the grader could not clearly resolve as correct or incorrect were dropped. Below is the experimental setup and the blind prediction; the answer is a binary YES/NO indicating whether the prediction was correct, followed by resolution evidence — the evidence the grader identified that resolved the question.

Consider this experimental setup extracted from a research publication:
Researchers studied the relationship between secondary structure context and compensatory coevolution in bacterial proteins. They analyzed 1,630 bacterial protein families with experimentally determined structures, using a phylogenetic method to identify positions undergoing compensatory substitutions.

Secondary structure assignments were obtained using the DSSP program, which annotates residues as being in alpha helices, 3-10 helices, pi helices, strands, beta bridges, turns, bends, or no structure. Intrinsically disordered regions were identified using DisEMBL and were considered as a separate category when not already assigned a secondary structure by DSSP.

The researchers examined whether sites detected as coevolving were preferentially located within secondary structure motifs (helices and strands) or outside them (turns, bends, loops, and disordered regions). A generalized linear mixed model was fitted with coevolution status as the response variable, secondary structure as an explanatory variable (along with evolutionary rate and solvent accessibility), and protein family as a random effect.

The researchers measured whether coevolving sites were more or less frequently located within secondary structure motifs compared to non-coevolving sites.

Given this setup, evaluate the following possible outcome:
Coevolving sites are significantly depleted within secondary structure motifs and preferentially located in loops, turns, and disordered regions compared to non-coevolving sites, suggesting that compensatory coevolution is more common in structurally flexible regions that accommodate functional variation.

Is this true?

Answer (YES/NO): YES